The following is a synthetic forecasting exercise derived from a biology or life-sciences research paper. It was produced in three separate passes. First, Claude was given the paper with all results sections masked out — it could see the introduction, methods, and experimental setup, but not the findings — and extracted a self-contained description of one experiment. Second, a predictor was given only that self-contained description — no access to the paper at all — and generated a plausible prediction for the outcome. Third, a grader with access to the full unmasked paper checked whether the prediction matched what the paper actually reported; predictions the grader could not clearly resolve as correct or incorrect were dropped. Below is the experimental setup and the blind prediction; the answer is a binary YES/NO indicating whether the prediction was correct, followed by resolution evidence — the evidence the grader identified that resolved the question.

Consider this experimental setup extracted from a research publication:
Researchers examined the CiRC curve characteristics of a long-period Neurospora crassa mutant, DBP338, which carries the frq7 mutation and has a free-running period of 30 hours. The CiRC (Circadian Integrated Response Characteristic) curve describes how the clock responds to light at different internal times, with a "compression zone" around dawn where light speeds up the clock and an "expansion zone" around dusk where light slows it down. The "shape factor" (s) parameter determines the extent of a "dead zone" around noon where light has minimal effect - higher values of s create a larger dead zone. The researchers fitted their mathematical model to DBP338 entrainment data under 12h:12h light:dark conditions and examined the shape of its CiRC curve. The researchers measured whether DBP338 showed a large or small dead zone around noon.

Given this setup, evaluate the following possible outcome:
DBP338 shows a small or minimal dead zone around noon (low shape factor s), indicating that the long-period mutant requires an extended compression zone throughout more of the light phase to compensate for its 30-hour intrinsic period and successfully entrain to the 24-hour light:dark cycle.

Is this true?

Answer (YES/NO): NO